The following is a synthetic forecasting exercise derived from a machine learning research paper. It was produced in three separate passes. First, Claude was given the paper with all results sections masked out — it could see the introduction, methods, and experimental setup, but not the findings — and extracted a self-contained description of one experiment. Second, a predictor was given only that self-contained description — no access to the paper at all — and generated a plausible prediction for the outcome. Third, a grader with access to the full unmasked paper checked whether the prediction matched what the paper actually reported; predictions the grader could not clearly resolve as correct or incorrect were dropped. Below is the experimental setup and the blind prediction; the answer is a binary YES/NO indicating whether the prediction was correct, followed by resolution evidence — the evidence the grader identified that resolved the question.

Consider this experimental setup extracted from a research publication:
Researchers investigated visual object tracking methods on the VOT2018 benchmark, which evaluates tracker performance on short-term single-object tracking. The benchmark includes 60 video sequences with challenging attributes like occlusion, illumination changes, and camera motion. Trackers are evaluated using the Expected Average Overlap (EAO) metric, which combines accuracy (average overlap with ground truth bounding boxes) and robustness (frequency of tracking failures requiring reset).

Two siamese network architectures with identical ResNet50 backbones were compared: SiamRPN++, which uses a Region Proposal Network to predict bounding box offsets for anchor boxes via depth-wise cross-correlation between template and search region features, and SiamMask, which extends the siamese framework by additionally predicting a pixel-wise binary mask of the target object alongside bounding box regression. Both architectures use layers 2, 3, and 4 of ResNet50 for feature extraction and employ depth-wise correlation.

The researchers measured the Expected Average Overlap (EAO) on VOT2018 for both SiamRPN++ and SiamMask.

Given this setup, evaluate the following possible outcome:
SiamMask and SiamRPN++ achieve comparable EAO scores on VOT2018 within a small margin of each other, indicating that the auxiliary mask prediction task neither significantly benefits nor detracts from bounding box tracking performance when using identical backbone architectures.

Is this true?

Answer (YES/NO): NO